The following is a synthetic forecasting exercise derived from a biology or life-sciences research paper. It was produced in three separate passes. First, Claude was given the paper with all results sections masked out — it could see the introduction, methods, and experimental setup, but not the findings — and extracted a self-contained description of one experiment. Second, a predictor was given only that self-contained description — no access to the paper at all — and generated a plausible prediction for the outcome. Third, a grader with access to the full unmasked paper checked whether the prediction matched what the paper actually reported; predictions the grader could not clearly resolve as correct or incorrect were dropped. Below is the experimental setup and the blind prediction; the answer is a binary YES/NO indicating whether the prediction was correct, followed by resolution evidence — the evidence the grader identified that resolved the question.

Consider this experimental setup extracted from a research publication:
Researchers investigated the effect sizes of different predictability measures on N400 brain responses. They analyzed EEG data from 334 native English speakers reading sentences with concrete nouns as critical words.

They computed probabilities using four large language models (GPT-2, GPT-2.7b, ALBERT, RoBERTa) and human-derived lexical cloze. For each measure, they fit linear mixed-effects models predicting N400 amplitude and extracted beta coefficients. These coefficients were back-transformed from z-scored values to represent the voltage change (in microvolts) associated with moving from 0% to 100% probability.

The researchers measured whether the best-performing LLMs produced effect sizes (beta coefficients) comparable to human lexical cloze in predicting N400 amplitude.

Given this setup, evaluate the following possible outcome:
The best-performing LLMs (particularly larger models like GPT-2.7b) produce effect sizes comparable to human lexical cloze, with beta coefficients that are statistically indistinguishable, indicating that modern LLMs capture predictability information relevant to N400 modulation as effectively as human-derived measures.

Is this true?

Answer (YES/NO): NO